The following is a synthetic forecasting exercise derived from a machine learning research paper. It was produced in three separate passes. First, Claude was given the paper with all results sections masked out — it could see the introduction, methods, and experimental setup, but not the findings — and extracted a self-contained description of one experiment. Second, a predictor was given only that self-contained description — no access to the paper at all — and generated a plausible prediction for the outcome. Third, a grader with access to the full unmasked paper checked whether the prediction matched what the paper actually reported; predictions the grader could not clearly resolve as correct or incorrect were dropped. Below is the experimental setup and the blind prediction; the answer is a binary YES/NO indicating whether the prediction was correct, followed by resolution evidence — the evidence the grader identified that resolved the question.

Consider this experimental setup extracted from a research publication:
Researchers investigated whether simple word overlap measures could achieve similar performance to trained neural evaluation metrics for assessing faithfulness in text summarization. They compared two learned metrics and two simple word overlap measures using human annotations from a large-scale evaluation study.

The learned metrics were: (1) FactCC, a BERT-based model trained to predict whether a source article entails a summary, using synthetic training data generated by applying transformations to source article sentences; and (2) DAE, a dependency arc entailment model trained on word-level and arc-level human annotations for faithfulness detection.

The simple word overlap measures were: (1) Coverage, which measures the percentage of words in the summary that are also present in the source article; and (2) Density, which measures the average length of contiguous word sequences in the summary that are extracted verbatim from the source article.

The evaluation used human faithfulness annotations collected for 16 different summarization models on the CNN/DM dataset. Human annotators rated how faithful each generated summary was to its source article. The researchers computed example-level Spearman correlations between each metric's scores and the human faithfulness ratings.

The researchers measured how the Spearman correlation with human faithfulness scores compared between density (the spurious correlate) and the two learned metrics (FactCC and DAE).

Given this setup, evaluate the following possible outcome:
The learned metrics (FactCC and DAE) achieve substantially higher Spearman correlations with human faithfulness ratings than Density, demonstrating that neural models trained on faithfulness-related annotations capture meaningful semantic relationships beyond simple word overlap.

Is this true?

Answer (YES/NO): NO